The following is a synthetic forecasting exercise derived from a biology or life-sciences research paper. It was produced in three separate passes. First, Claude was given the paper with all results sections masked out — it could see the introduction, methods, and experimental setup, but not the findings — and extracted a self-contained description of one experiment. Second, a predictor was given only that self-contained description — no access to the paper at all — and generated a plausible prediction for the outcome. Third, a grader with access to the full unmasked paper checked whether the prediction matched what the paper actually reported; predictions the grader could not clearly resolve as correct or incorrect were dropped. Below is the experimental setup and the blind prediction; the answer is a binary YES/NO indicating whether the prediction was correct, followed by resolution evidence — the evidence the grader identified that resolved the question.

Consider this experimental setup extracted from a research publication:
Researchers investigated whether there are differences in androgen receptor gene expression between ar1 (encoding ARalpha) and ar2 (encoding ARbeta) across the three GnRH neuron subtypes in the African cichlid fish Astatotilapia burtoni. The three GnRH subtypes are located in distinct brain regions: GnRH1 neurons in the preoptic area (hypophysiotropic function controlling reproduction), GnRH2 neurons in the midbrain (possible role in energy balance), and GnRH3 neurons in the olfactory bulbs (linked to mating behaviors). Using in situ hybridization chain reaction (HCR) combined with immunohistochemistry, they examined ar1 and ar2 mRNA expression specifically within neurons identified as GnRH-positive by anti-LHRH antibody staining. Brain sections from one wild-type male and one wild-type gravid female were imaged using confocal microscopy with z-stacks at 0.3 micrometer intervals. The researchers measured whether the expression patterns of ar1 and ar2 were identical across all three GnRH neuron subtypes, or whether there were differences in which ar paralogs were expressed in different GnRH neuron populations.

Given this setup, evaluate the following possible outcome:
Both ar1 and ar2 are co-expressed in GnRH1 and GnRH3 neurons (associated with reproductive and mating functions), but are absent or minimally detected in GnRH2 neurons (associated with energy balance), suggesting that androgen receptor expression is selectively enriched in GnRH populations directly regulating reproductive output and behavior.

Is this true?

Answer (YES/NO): NO